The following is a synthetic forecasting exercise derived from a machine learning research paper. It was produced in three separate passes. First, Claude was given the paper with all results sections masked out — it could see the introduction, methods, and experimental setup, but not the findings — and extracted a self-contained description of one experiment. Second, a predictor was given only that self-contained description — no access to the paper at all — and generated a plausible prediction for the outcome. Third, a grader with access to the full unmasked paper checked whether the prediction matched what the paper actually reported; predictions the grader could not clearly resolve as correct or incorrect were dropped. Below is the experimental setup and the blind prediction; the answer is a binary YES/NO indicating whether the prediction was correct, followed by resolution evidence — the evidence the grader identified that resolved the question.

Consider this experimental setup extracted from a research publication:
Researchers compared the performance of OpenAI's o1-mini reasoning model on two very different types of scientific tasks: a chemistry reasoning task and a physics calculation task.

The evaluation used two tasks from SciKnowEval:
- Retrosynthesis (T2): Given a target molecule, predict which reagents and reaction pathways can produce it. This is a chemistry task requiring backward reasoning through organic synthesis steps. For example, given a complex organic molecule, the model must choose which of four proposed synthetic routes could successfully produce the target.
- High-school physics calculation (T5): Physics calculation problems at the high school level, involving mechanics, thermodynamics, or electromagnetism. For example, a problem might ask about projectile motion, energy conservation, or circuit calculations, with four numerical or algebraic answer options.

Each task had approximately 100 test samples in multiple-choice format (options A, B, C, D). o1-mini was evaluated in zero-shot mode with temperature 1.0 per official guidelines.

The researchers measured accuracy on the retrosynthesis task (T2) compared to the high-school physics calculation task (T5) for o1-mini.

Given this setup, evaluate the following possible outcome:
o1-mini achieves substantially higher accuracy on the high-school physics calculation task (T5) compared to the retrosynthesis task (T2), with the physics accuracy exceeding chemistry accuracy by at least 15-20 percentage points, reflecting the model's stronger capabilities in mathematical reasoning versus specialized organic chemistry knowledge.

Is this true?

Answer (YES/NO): NO